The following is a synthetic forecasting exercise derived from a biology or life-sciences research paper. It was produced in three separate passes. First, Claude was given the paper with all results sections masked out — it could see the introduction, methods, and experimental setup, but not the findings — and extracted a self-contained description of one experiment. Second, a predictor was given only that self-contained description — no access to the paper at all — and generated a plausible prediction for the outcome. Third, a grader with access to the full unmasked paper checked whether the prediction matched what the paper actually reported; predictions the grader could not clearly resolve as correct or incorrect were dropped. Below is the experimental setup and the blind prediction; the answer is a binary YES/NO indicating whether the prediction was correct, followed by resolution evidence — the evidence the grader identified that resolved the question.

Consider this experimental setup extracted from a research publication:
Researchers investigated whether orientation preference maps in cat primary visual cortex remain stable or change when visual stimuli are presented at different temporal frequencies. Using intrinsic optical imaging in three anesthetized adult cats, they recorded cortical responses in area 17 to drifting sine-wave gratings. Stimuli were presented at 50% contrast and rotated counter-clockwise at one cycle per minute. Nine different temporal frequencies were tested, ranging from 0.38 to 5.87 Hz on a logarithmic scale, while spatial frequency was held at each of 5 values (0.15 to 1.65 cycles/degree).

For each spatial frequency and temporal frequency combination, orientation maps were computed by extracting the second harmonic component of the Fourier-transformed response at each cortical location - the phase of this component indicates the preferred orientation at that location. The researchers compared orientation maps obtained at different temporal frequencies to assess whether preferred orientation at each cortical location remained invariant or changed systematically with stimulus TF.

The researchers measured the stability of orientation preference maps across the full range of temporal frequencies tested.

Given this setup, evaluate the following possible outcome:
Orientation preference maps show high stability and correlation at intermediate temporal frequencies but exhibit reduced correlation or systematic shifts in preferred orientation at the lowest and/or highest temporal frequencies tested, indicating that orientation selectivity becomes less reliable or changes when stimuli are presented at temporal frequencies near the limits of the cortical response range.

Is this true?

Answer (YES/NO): NO